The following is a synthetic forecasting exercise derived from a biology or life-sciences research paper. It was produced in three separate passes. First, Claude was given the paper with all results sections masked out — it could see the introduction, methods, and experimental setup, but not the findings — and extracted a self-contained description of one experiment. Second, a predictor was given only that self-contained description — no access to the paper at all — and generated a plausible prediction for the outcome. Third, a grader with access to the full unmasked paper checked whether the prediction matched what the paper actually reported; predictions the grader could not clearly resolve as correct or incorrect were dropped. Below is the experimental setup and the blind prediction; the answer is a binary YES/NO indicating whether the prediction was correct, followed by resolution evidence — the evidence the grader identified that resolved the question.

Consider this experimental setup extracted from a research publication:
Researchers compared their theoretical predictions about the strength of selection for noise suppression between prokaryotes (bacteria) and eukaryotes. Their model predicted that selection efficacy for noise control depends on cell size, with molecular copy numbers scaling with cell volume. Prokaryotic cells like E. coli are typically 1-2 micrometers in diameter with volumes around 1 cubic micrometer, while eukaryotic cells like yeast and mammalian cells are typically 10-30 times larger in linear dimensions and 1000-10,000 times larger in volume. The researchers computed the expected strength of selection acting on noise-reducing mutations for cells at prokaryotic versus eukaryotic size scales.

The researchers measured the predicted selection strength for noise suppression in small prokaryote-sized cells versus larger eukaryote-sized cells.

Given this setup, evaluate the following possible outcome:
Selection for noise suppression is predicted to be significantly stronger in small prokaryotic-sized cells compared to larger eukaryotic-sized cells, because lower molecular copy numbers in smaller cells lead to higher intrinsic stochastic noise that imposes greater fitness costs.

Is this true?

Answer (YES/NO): YES